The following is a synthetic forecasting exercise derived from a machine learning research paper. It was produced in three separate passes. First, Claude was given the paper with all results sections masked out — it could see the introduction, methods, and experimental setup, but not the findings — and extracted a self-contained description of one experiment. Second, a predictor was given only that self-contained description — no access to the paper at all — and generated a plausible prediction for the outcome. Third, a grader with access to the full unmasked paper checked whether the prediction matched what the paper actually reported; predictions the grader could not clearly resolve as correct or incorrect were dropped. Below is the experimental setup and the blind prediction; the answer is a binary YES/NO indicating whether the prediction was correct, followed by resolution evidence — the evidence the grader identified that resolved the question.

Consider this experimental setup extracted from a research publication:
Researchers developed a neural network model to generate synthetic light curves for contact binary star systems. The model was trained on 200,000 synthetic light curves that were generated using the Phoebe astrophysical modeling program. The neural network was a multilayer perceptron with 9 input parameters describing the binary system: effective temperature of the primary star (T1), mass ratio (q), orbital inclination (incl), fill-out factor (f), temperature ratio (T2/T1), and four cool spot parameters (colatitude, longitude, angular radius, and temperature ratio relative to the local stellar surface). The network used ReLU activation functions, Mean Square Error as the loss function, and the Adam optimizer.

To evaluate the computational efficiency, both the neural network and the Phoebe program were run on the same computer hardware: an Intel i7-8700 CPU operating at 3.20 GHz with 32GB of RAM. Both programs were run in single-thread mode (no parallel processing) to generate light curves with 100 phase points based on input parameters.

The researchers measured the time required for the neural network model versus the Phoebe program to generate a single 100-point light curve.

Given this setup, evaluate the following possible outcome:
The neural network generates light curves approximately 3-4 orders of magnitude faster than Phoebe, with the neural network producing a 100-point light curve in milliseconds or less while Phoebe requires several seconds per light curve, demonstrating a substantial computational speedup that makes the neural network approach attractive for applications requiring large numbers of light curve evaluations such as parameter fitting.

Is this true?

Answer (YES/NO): NO